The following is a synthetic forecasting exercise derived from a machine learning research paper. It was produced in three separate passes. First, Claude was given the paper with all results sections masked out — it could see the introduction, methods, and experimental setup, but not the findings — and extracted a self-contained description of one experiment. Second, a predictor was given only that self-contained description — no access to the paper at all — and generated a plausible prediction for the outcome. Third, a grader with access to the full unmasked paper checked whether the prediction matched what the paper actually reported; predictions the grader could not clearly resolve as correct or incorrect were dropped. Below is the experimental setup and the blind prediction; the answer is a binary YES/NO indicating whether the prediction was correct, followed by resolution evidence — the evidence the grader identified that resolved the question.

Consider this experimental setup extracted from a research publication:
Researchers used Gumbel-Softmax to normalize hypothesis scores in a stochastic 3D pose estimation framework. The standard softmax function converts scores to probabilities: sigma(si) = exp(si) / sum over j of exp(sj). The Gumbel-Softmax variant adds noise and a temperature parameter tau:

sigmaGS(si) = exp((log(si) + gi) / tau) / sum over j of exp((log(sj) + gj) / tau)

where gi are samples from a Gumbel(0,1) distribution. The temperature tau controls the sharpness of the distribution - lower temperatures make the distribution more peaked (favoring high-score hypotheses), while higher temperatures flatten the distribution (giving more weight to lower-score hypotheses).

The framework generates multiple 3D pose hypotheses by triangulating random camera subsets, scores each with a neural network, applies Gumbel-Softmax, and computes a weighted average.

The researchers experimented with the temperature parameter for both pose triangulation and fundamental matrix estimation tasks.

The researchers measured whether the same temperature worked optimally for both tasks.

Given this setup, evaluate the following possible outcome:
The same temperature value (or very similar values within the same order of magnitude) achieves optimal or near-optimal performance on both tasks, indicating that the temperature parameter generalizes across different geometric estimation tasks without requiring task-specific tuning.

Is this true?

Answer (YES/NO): NO